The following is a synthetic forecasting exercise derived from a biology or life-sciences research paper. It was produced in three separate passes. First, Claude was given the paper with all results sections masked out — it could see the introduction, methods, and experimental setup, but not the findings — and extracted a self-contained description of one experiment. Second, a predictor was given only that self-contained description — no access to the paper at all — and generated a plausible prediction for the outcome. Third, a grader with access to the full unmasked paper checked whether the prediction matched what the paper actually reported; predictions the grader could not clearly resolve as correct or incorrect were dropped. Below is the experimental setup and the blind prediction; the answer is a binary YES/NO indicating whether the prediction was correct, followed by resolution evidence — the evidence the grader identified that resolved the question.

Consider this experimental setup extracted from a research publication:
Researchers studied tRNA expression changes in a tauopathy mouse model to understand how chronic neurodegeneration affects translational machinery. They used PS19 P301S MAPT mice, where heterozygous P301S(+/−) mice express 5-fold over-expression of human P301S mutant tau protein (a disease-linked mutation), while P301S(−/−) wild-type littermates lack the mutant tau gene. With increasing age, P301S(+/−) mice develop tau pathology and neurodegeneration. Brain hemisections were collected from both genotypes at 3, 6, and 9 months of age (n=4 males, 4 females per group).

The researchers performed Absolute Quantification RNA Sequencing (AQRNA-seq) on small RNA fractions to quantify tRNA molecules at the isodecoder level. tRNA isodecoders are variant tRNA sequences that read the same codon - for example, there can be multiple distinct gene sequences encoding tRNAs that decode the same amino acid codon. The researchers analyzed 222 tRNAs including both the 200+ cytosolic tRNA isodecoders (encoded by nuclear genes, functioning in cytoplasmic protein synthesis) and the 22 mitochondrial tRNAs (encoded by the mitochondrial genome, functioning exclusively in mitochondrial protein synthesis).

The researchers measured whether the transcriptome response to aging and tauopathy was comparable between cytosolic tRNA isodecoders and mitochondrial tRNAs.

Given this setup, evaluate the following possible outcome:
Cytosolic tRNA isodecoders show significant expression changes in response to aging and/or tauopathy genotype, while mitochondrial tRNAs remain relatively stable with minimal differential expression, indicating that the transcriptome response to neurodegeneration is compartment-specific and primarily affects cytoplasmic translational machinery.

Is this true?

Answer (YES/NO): NO